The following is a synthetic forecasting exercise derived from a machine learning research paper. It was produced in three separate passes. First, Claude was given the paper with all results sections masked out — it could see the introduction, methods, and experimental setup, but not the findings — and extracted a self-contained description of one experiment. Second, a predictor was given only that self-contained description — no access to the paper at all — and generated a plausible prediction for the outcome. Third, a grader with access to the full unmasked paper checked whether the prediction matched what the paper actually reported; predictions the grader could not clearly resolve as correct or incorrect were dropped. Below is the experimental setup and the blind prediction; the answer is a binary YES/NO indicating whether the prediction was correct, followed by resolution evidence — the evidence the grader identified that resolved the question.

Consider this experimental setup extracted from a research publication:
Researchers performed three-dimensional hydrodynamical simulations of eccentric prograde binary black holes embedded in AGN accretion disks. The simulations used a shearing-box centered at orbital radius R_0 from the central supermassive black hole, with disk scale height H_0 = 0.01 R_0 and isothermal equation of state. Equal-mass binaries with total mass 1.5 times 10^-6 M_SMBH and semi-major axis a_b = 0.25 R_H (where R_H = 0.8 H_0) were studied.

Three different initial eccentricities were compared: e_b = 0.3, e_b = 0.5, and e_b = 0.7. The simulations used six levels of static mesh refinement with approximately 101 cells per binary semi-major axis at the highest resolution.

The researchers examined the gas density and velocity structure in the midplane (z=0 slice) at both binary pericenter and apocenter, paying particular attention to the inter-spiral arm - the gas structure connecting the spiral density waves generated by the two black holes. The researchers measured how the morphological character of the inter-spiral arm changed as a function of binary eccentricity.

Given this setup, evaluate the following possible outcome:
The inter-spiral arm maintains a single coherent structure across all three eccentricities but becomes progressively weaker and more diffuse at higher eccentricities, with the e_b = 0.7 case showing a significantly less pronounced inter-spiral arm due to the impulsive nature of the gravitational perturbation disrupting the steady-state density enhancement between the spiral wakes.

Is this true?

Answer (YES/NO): NO